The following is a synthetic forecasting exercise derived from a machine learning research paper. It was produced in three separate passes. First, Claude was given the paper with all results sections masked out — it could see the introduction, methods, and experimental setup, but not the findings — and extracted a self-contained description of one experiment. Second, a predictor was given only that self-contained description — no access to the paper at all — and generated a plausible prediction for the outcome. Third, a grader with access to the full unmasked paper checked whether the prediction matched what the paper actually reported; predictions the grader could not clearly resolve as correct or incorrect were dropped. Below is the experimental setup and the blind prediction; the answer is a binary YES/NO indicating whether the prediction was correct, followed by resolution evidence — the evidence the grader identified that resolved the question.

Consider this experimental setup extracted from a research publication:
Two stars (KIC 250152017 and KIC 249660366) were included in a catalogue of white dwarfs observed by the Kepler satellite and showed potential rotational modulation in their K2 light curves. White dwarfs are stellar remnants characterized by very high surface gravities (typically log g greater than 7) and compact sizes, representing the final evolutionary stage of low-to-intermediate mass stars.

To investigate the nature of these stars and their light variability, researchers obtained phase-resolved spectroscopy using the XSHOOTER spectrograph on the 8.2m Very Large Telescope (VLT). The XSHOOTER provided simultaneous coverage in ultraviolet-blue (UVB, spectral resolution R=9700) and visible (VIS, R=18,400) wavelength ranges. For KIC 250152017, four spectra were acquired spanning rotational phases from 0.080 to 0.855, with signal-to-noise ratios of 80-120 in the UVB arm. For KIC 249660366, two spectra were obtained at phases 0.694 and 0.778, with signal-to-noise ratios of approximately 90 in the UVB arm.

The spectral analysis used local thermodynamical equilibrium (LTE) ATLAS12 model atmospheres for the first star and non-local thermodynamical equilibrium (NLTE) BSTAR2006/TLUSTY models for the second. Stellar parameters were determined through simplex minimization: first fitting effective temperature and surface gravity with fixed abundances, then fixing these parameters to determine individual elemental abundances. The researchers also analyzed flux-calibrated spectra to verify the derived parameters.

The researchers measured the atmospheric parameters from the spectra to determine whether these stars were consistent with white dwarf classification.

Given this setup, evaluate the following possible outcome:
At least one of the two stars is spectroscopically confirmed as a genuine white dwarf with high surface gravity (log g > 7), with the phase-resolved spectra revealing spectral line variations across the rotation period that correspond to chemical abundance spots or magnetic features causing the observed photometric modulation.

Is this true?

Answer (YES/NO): NO